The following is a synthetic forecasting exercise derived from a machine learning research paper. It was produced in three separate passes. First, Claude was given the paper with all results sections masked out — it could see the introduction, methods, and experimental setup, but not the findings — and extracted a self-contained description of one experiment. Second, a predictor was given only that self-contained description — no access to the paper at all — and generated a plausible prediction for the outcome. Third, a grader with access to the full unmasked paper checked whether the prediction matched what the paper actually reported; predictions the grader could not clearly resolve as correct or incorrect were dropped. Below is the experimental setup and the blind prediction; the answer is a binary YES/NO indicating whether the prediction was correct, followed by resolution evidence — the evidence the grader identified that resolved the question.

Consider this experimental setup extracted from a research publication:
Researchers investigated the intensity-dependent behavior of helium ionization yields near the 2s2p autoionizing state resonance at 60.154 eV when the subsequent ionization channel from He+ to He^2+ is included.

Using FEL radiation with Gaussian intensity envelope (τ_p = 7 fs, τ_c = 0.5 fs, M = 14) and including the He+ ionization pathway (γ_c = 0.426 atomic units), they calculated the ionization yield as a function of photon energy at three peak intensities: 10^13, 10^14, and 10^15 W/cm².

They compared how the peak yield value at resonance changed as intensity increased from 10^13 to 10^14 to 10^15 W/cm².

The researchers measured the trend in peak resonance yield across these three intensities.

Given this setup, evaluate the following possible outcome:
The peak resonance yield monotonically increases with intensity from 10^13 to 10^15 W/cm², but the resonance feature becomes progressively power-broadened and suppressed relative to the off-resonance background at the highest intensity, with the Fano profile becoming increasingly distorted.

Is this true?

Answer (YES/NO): NO